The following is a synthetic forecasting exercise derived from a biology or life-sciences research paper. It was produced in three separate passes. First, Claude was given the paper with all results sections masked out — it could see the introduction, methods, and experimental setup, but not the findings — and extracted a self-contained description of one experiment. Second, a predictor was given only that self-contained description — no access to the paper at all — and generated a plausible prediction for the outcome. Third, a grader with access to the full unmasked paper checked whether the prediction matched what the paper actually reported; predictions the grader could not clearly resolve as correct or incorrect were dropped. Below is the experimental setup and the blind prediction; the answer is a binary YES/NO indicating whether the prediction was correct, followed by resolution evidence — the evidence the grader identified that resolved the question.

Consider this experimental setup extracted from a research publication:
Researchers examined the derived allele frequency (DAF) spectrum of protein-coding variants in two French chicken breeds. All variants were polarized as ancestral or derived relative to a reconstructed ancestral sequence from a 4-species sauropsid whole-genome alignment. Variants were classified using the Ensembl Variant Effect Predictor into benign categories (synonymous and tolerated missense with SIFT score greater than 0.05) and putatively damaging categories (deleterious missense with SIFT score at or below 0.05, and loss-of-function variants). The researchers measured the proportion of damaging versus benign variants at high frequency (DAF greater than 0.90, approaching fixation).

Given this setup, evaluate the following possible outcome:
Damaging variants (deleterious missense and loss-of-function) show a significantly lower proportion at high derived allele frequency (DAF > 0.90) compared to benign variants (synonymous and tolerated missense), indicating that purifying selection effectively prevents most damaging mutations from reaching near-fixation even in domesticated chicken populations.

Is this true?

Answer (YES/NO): YES